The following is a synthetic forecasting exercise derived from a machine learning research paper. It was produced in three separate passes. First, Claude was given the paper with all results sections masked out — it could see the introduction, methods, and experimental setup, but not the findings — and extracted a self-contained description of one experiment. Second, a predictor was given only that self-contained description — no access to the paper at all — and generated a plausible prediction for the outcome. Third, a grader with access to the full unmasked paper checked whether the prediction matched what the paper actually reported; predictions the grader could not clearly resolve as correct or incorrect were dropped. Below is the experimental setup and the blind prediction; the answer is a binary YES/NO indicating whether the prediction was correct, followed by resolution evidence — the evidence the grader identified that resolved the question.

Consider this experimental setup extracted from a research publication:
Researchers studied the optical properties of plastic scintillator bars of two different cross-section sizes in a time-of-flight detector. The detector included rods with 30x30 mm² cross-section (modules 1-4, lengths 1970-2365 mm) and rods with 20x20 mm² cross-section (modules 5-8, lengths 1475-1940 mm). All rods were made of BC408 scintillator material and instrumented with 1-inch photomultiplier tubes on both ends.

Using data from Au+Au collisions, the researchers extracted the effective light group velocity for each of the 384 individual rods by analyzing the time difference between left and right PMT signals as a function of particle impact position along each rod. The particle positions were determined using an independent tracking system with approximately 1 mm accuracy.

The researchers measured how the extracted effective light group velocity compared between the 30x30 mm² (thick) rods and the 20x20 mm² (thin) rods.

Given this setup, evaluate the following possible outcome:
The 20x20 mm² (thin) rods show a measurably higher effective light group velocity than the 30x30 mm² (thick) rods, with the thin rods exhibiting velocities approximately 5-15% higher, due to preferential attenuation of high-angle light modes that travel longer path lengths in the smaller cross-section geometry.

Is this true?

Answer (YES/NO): NO